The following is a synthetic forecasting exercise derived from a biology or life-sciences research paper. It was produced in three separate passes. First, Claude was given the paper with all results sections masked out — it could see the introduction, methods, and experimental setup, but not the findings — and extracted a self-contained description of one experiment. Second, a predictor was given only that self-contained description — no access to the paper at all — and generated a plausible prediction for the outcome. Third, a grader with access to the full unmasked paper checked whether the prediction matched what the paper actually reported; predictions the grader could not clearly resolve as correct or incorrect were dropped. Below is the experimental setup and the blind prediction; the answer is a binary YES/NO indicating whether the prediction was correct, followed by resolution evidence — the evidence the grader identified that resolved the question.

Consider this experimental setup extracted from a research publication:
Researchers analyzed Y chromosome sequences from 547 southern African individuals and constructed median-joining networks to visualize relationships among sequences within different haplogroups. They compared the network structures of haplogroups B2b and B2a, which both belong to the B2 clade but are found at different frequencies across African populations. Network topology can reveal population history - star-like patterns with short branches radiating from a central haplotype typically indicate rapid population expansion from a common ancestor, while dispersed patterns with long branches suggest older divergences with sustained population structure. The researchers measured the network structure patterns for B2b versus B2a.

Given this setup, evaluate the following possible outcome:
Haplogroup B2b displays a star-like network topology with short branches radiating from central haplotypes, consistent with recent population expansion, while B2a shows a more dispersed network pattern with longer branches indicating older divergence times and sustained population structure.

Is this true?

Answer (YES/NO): NO